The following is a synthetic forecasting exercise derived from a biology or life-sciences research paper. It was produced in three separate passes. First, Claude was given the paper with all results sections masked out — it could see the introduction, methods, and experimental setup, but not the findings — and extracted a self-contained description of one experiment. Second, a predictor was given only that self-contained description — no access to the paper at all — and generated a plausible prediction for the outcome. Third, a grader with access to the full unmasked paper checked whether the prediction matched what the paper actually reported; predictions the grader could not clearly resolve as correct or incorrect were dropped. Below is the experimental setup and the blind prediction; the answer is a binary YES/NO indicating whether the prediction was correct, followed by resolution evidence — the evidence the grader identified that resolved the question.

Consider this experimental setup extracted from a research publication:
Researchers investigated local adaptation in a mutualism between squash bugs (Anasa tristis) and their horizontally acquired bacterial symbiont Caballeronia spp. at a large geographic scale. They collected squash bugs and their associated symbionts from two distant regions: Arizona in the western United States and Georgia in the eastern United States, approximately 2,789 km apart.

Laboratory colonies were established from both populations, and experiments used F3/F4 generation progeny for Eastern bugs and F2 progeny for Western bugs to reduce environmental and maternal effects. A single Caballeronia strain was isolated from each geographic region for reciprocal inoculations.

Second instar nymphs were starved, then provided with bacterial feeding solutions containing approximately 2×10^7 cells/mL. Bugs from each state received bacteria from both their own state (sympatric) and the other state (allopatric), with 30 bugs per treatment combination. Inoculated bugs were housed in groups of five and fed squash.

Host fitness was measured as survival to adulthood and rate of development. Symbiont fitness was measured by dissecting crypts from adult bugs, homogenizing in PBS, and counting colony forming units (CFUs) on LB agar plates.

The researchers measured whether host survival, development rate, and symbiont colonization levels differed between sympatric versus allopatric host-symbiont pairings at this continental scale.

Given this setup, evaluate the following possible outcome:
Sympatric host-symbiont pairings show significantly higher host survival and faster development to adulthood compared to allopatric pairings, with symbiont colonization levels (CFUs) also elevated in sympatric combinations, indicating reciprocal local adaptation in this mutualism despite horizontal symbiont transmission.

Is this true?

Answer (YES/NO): NO